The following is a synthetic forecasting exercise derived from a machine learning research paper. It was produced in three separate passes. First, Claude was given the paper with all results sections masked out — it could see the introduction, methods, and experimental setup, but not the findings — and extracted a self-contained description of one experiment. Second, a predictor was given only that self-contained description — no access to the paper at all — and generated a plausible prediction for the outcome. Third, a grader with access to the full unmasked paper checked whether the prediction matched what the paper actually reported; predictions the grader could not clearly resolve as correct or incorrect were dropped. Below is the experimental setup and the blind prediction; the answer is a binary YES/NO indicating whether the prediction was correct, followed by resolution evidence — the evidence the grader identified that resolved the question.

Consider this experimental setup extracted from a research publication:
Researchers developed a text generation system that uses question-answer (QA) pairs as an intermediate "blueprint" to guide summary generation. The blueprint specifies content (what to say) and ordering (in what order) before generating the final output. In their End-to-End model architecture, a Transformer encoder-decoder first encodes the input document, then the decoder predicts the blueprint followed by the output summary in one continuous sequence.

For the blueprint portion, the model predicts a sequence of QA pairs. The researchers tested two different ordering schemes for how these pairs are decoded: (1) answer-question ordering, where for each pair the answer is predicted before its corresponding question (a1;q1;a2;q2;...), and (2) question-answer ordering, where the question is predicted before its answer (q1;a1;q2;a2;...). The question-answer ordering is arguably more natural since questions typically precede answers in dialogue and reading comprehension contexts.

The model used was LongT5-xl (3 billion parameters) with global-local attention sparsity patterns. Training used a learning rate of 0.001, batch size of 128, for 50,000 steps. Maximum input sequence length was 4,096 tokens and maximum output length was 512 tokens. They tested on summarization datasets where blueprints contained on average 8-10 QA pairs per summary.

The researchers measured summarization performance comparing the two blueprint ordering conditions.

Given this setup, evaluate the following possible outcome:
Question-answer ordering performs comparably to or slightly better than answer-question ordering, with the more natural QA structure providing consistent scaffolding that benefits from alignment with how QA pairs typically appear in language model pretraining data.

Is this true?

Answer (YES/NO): NO